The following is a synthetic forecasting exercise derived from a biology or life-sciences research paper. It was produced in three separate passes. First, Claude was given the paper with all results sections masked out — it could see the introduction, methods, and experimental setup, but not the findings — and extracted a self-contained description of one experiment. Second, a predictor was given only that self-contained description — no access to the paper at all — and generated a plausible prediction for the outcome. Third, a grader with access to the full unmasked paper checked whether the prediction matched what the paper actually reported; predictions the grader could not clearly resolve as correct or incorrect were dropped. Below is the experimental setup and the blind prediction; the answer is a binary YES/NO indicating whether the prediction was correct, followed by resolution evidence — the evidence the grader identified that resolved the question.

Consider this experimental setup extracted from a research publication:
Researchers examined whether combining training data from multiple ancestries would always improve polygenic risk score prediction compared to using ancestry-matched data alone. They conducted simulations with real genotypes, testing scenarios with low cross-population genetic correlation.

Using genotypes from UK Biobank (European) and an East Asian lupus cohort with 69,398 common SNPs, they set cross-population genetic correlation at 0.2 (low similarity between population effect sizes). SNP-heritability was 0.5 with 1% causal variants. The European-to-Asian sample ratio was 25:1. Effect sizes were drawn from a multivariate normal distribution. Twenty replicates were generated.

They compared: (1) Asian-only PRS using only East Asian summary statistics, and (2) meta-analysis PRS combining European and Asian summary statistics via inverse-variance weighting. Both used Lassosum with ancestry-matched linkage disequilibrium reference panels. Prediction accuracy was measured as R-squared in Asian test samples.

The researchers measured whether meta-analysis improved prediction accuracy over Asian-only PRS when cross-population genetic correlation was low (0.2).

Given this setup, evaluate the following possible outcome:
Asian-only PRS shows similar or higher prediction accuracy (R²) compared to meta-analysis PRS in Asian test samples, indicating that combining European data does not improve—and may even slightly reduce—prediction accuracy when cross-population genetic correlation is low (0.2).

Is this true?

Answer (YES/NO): YES